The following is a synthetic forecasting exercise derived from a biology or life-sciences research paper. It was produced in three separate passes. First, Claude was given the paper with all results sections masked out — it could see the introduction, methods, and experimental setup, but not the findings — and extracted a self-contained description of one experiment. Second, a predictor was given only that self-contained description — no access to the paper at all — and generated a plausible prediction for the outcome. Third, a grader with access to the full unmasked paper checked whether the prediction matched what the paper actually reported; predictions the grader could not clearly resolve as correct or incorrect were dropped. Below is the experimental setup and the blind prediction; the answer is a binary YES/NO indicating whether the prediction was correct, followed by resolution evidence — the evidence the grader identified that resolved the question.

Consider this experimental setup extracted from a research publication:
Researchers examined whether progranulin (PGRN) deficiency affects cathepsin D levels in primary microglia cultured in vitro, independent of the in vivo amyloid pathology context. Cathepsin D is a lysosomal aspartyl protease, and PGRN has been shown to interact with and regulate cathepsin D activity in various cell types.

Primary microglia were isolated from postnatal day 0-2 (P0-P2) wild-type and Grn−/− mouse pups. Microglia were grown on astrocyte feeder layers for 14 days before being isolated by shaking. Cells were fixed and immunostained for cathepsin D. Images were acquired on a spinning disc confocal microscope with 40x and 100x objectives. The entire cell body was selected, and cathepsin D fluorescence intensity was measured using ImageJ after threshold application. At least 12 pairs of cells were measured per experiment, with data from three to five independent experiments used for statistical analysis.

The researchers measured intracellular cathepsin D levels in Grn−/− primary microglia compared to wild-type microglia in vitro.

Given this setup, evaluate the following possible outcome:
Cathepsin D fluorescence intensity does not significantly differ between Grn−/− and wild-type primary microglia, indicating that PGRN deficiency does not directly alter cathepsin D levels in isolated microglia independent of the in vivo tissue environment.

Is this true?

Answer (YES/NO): NO